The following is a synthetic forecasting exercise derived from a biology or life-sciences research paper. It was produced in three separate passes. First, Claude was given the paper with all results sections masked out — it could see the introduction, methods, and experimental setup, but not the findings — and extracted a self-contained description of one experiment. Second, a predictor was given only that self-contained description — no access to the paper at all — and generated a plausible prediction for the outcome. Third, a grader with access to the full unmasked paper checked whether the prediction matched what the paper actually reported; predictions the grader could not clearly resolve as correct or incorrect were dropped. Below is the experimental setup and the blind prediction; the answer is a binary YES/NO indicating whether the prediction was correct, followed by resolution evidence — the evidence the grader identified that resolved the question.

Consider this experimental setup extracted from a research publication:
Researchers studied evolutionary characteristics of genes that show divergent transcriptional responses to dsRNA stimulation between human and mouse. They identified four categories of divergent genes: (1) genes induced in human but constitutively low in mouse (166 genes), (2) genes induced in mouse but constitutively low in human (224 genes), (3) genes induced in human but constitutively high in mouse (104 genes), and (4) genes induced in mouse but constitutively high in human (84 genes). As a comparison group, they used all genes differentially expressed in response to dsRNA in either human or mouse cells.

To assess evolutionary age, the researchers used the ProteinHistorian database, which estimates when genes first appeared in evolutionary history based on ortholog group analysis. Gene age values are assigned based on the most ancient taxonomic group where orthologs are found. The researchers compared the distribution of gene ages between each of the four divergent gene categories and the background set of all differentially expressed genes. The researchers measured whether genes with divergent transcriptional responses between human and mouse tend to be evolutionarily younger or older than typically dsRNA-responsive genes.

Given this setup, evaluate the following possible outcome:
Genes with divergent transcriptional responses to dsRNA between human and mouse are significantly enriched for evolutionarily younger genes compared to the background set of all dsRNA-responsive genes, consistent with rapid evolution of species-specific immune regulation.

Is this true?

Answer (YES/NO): NO